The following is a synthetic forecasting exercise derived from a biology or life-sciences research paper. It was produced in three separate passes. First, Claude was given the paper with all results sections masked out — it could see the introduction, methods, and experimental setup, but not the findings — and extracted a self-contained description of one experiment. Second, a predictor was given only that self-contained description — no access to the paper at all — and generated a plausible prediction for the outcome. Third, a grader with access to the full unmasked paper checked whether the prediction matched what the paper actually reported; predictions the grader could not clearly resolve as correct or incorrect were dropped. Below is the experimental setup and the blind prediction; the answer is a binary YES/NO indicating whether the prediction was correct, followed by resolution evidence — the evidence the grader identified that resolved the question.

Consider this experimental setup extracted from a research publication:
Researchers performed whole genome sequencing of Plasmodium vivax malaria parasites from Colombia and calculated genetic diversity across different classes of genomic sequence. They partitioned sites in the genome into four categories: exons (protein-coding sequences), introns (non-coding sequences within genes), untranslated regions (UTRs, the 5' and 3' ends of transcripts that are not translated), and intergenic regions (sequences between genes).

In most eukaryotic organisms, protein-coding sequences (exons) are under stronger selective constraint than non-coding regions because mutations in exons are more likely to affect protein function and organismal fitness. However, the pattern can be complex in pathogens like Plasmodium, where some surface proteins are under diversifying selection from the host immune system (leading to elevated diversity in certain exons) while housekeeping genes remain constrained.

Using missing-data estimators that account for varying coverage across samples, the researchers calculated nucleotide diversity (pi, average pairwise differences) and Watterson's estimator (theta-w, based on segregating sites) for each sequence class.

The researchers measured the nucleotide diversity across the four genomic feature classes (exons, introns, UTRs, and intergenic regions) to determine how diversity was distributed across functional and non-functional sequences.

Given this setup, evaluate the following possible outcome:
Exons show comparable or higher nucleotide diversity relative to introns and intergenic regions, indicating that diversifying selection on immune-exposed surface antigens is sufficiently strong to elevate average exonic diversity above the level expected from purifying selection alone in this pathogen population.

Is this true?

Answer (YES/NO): NO